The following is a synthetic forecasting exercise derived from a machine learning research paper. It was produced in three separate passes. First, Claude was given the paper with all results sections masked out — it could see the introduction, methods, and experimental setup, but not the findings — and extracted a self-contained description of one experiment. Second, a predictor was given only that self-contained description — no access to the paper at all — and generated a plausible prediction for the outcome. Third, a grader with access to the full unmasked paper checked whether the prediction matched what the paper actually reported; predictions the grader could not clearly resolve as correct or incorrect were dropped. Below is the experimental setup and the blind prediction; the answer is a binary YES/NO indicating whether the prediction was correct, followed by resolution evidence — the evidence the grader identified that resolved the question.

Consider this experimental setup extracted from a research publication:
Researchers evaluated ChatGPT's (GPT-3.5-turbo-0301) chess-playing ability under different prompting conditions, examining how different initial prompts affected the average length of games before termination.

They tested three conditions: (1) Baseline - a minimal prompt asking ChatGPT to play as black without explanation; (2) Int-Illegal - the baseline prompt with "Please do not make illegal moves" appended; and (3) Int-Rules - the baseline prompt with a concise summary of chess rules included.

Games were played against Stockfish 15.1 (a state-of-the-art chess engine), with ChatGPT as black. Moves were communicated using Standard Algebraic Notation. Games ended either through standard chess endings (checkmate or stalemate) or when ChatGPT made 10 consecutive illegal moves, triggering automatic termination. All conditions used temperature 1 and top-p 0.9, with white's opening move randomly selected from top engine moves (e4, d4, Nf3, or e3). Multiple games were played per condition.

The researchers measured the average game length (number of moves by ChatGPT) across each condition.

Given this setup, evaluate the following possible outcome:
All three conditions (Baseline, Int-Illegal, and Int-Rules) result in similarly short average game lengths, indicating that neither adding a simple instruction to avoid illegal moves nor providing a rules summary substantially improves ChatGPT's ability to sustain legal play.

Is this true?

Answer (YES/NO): NO